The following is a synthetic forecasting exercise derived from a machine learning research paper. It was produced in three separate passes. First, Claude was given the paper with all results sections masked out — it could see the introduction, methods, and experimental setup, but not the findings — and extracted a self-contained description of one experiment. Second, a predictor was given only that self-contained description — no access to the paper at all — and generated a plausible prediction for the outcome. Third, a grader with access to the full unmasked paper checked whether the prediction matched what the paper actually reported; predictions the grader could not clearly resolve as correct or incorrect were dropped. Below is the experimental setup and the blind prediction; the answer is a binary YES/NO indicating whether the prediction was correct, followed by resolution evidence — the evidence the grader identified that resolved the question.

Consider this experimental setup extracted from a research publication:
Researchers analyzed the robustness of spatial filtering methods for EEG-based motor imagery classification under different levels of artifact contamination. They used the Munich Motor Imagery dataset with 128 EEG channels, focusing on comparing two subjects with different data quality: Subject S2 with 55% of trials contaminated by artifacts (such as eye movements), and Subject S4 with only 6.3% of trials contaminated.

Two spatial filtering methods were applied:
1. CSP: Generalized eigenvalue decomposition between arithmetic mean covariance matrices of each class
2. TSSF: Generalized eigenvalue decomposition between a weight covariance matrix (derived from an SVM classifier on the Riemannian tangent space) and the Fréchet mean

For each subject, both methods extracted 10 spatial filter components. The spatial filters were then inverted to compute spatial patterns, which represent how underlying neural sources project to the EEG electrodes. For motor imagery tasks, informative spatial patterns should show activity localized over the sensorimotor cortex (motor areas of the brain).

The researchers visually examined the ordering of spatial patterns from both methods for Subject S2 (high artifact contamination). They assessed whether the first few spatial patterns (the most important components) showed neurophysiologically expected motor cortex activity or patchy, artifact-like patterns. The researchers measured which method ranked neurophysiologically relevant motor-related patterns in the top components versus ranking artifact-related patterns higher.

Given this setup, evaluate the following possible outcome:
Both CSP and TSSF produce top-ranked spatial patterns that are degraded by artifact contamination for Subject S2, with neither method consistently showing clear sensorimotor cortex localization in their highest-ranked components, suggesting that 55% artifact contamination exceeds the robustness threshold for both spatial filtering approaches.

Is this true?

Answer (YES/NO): NO